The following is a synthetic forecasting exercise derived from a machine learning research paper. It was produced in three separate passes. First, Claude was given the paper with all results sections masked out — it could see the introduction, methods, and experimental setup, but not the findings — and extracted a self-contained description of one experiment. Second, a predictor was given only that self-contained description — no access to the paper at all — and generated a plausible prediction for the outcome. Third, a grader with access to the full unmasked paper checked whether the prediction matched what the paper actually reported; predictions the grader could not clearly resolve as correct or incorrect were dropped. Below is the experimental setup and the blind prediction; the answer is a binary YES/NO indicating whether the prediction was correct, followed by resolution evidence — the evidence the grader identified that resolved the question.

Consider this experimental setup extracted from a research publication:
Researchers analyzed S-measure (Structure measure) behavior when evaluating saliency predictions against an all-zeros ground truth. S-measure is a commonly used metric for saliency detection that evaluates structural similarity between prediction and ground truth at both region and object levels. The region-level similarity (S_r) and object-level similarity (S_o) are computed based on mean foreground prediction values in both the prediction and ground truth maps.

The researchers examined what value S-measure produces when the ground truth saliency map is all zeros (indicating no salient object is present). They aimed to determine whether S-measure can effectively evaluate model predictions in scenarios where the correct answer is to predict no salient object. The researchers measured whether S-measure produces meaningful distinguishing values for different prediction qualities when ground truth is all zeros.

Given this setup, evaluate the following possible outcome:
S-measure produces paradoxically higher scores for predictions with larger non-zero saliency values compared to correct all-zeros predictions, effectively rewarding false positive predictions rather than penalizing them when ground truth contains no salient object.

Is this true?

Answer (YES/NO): NO